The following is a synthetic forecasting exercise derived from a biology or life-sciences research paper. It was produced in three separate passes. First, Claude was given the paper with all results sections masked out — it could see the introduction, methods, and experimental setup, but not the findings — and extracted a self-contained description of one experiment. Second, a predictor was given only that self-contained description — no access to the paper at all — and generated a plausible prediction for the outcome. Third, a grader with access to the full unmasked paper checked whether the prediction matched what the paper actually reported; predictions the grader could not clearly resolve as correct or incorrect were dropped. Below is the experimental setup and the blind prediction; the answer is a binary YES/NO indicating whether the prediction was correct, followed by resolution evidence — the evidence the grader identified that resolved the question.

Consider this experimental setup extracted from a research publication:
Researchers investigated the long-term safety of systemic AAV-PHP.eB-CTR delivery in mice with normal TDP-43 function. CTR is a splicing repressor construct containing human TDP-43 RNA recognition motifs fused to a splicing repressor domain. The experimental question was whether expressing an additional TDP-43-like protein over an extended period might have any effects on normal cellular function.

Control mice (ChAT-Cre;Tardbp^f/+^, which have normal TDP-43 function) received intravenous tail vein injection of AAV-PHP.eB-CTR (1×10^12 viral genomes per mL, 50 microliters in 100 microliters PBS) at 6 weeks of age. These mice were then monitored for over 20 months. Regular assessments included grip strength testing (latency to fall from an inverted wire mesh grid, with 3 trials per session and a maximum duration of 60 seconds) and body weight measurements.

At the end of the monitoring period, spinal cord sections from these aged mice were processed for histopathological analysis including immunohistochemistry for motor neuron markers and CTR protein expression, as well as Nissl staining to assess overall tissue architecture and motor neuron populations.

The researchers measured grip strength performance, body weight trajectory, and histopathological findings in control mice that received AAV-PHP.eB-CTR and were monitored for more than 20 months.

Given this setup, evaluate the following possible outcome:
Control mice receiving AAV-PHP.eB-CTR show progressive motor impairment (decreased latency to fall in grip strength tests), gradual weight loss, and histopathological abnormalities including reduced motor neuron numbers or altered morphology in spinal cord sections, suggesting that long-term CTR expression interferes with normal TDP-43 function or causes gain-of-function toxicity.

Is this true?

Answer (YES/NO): NO